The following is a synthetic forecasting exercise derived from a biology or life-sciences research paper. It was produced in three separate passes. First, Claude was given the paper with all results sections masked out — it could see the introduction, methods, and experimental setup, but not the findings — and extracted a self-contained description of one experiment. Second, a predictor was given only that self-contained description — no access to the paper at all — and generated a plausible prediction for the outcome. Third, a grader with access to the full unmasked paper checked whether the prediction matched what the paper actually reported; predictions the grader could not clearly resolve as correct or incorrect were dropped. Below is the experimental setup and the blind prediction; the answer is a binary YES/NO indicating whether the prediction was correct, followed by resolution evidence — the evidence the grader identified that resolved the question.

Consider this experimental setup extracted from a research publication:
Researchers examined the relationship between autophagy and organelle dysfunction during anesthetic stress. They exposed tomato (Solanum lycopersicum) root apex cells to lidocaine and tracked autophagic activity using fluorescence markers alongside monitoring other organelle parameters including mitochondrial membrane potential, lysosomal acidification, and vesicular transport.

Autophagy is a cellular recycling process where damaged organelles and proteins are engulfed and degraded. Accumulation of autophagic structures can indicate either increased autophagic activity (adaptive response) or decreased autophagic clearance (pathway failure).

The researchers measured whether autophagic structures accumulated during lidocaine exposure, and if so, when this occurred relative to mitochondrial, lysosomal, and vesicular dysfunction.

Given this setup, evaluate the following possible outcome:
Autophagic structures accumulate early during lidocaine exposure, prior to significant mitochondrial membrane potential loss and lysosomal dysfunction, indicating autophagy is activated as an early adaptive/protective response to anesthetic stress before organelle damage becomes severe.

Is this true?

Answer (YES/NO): NO